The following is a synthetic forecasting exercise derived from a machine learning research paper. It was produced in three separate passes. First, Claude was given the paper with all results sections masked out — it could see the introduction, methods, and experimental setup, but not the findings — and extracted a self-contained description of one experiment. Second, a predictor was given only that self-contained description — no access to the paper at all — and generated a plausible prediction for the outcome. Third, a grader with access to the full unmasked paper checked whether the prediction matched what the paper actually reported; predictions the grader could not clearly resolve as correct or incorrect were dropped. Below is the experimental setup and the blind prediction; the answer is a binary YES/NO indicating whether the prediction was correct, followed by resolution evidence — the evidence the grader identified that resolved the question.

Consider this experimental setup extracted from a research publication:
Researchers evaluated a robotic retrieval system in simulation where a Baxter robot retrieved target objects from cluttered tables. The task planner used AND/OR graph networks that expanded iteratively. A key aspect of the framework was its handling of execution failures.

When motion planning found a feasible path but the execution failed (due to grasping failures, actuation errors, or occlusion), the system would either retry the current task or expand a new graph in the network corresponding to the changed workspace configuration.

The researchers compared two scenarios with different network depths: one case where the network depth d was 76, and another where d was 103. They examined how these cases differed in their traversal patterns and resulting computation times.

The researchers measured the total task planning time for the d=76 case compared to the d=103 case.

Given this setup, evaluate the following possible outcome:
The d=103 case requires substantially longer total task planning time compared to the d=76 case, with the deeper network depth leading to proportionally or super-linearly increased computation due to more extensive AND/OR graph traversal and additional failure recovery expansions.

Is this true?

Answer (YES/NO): NO